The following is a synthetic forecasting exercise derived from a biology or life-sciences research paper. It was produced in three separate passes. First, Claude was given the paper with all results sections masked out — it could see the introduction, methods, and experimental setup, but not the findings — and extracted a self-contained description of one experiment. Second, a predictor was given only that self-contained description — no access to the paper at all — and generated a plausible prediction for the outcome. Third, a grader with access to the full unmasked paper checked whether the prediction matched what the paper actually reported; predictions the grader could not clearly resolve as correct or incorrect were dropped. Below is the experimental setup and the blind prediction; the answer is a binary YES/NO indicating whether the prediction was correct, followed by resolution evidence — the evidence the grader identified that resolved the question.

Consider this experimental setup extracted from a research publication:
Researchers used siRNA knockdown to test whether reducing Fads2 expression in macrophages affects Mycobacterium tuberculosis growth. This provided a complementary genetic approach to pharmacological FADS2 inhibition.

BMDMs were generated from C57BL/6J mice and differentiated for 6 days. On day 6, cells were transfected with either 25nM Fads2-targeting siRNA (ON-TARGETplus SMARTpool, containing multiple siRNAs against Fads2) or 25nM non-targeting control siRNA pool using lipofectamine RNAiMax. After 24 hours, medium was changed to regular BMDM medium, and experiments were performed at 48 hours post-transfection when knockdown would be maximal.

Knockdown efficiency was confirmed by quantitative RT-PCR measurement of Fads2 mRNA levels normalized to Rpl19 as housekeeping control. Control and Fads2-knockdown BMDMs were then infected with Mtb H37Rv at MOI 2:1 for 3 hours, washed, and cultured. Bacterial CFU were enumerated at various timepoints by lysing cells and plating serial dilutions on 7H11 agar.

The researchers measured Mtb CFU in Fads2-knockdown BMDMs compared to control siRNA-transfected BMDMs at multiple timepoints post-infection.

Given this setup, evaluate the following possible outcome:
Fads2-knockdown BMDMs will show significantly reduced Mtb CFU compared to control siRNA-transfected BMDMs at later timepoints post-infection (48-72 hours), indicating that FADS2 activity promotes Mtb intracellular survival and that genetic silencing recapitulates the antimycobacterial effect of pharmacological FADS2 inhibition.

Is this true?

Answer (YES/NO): NO